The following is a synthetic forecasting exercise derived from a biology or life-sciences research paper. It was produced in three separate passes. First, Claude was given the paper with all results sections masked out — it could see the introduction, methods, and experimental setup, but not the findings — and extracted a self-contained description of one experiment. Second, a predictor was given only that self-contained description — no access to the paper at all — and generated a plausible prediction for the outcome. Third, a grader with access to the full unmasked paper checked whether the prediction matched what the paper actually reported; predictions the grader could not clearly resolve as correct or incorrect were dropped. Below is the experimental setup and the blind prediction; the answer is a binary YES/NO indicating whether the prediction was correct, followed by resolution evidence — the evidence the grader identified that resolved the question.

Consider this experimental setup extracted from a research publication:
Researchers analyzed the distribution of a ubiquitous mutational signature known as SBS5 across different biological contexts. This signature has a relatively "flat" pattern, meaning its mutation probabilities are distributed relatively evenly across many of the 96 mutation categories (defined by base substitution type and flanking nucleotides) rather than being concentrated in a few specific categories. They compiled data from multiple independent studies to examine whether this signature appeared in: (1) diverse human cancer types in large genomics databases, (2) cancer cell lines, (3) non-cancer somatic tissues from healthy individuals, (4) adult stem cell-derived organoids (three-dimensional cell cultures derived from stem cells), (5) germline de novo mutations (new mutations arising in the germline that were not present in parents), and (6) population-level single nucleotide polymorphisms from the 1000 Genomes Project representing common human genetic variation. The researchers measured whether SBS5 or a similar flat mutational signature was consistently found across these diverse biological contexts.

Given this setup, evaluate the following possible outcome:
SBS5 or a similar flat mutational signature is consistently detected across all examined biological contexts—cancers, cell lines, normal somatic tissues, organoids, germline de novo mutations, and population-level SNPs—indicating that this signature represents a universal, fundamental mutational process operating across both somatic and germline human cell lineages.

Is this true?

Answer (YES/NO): YES